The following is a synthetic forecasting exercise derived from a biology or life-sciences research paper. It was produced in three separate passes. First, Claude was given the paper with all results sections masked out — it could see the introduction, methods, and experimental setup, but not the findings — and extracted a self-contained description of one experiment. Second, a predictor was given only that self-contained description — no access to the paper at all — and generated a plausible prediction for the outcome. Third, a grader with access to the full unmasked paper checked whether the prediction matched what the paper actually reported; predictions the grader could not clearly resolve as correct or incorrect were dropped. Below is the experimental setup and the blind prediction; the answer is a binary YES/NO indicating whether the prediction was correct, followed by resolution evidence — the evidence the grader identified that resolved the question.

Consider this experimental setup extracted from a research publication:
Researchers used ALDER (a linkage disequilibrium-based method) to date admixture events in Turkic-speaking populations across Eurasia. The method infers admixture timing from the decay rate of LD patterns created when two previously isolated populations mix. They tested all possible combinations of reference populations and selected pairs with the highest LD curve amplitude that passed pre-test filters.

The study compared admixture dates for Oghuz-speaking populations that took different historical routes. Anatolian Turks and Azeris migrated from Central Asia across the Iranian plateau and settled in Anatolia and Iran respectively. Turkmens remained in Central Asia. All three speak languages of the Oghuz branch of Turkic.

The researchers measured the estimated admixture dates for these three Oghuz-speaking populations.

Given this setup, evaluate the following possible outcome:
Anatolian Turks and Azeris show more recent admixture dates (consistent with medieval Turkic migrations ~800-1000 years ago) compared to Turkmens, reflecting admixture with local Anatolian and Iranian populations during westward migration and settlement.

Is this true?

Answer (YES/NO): NO